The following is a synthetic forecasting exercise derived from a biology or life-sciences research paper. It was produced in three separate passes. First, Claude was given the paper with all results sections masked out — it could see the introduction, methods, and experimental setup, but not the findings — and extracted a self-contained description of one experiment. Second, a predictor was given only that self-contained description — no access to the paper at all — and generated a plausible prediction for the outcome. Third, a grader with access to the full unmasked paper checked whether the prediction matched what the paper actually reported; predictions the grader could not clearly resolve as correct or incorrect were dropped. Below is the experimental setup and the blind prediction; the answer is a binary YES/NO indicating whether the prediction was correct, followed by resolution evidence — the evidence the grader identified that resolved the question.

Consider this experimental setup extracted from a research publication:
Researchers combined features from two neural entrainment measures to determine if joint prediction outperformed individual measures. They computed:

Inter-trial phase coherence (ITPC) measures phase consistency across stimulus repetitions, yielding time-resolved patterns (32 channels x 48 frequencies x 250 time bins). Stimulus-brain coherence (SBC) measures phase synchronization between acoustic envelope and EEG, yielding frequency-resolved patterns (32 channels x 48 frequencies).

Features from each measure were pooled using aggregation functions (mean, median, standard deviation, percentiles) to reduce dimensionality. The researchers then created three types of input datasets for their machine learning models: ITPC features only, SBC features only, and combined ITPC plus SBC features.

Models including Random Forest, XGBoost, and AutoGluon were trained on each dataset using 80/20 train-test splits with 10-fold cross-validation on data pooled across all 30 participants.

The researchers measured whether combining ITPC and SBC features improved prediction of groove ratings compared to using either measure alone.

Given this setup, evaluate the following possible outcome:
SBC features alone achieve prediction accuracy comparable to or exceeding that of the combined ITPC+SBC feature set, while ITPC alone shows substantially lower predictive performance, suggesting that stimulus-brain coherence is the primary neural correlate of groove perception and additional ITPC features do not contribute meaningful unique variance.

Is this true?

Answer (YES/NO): NO